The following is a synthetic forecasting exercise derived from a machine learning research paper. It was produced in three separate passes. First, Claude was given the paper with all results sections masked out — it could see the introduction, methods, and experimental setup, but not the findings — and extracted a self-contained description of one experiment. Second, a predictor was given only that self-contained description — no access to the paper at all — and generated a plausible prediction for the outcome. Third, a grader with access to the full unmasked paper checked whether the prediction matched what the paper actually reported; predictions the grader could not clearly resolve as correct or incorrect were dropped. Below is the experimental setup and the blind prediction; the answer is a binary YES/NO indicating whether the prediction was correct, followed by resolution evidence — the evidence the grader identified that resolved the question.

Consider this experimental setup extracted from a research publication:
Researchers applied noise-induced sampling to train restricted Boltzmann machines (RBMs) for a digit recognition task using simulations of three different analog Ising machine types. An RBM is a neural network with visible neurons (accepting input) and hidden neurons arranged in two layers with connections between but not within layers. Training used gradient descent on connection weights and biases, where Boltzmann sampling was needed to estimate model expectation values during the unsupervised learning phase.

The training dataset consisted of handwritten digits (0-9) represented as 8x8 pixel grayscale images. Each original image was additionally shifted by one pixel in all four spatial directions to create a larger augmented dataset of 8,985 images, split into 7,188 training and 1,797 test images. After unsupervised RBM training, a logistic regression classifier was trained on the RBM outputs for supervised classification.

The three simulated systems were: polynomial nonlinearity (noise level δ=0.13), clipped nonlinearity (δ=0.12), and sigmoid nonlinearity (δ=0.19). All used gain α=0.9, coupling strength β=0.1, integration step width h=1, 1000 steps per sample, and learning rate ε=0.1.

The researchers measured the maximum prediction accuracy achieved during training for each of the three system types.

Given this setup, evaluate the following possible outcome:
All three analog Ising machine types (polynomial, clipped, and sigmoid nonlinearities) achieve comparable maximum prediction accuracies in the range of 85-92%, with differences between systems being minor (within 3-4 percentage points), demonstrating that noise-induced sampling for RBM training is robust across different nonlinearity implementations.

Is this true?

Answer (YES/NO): NO